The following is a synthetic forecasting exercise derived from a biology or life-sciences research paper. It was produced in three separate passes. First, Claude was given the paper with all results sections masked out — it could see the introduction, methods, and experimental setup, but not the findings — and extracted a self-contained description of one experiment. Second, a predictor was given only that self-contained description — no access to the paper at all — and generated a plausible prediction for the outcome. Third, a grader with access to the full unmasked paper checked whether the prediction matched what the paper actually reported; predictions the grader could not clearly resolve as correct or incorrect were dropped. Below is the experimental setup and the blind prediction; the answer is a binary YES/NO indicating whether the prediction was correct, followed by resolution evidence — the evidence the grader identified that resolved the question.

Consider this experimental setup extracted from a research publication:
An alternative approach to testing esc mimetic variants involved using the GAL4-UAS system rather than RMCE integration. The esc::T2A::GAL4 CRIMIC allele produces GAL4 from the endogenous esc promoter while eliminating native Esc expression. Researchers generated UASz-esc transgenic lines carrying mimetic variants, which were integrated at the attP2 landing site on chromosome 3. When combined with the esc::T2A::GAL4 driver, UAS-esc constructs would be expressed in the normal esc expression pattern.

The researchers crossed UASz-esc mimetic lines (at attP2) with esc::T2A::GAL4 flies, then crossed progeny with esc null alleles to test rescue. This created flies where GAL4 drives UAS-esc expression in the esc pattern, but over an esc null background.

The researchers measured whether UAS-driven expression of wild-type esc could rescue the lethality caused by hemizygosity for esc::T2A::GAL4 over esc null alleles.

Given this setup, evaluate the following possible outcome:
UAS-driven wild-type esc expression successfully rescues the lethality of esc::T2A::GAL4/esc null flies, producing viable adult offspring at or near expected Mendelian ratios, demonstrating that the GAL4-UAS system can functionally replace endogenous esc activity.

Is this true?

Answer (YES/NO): YES